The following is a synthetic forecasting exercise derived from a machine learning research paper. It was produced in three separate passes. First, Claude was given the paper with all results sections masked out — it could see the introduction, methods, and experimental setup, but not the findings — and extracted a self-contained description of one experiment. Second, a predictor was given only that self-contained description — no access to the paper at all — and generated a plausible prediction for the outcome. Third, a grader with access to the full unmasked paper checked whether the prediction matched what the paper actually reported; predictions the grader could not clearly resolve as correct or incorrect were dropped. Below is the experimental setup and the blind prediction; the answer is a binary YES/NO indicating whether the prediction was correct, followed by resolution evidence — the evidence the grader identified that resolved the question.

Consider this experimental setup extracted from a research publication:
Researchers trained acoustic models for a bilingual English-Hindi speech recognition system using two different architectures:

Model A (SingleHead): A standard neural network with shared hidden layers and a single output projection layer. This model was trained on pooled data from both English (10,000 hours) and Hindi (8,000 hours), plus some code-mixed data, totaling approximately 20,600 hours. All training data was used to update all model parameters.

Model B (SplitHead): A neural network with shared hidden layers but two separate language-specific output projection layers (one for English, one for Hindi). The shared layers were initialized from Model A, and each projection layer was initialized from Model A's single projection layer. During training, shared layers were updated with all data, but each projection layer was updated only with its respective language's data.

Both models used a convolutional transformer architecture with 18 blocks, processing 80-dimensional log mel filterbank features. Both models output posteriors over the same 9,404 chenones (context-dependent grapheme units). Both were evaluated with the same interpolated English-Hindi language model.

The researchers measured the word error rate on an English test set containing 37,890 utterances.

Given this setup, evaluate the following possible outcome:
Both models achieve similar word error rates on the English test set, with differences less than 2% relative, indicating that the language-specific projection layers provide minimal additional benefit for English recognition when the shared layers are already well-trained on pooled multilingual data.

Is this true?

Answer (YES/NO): NO